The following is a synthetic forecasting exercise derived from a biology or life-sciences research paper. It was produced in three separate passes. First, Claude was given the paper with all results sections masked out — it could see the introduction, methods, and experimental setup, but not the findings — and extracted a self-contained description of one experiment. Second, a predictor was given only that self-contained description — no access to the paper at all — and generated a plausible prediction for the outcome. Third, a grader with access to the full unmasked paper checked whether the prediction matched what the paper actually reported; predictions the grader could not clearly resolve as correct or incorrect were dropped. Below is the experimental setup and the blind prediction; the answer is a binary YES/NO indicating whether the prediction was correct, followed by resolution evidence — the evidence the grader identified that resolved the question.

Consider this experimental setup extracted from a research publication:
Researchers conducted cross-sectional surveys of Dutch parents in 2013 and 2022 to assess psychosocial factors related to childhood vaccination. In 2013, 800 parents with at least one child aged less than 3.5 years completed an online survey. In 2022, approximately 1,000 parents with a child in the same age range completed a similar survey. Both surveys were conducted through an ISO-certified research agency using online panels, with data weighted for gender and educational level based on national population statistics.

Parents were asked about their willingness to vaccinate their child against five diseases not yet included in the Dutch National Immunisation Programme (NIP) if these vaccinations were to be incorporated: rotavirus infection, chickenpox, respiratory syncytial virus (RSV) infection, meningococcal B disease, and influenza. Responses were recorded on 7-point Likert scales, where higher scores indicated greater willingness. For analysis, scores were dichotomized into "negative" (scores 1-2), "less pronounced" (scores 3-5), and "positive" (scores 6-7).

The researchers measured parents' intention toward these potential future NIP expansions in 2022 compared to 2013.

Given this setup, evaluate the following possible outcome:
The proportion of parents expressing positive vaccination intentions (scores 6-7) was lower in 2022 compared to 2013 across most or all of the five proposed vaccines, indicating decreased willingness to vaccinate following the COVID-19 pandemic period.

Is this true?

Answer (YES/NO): NO